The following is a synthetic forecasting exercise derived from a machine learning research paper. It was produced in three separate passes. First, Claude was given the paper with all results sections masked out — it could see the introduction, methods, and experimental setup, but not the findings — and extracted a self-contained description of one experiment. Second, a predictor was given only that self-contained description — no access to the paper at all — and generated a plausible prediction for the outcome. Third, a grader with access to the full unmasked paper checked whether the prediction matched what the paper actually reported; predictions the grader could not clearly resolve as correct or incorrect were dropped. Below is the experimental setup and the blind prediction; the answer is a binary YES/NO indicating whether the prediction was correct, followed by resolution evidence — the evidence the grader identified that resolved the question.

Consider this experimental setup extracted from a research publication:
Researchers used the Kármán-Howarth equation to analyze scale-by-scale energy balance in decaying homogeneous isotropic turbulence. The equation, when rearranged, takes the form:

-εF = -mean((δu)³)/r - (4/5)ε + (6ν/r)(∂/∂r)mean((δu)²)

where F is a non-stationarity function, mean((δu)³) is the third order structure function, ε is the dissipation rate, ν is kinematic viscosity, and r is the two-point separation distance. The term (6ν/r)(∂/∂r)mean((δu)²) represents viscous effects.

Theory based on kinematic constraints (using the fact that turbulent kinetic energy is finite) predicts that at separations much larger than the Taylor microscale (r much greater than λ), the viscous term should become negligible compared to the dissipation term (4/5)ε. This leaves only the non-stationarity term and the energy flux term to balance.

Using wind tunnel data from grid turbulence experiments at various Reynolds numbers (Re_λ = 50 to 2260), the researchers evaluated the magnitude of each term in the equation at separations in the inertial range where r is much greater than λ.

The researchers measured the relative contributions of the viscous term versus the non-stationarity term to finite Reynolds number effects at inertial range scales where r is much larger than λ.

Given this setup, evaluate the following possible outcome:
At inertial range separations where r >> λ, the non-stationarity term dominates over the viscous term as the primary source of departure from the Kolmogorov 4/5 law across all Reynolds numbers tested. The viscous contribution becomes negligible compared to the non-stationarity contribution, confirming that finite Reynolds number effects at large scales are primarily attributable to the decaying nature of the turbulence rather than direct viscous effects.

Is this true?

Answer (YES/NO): YES